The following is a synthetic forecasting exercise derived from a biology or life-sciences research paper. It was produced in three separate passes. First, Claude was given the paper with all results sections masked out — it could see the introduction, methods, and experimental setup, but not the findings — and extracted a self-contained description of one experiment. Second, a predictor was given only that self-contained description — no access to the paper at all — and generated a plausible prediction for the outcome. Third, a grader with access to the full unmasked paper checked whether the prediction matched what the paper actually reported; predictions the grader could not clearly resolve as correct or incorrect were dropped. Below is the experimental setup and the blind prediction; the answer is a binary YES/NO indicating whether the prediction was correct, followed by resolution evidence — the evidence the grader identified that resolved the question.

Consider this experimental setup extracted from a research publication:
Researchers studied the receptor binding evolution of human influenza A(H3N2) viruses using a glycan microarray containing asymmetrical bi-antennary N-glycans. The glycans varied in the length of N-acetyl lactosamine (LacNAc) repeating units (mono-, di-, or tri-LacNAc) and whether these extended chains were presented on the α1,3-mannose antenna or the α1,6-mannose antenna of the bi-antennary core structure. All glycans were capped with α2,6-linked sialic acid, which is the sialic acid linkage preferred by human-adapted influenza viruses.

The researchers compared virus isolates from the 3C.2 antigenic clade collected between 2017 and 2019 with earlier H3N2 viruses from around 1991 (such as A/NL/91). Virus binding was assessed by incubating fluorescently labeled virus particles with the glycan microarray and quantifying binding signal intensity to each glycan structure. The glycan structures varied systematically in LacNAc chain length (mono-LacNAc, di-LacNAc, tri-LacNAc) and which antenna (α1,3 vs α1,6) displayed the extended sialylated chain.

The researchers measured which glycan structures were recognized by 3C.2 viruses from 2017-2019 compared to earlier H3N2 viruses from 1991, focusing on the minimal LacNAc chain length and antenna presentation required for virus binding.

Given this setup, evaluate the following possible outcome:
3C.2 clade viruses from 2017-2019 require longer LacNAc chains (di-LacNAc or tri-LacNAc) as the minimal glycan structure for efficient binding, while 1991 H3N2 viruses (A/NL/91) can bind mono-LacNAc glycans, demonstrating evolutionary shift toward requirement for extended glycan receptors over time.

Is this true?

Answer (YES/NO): NO